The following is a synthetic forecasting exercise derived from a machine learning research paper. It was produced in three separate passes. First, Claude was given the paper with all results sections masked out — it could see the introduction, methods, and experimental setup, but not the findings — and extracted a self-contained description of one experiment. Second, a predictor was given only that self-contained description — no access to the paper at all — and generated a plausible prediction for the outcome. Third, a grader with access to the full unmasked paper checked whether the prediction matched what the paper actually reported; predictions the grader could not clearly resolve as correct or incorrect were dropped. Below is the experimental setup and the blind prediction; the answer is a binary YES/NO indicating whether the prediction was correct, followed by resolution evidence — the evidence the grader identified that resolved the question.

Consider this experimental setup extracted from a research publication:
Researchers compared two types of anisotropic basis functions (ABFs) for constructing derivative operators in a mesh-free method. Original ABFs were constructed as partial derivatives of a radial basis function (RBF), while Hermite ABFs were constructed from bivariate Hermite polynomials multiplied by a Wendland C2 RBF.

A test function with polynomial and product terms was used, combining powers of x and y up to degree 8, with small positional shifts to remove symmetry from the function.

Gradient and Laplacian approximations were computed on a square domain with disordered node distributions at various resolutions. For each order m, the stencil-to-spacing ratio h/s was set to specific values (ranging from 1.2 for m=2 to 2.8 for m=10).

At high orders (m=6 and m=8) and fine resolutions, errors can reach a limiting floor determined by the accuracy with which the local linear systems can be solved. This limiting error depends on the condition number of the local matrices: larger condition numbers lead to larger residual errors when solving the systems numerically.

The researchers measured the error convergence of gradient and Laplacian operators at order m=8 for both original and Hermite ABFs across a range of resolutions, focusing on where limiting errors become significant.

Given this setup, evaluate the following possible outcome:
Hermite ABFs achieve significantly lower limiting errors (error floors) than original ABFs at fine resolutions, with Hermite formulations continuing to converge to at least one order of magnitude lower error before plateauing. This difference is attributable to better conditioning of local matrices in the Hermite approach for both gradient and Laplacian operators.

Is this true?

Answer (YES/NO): YES